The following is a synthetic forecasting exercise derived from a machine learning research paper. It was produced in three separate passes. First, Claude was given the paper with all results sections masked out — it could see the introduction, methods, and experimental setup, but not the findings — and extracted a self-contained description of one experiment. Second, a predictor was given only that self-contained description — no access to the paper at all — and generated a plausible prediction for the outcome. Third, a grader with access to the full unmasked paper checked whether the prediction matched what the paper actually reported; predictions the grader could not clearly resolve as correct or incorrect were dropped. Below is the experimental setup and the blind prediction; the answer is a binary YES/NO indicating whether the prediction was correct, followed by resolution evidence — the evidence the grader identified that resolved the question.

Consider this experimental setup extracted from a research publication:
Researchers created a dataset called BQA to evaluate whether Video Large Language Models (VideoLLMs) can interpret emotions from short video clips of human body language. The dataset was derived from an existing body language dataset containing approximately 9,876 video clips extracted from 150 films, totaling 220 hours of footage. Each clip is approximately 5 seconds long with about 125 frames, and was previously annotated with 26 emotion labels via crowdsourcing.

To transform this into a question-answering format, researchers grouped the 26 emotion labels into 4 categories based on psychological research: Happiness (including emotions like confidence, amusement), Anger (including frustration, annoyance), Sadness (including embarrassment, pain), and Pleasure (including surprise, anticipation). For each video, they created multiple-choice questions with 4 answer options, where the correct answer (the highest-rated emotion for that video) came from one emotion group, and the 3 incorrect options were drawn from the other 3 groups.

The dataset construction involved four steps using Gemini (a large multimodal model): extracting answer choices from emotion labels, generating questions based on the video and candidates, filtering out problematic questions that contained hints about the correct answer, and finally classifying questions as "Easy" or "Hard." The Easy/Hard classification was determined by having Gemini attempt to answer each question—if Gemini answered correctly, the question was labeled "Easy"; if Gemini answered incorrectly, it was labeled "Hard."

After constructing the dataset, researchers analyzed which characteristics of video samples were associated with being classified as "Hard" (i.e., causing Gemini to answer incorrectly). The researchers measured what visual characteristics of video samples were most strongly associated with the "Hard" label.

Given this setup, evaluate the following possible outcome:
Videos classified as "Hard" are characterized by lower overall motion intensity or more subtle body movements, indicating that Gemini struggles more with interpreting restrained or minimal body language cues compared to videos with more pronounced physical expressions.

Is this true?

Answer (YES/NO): NO